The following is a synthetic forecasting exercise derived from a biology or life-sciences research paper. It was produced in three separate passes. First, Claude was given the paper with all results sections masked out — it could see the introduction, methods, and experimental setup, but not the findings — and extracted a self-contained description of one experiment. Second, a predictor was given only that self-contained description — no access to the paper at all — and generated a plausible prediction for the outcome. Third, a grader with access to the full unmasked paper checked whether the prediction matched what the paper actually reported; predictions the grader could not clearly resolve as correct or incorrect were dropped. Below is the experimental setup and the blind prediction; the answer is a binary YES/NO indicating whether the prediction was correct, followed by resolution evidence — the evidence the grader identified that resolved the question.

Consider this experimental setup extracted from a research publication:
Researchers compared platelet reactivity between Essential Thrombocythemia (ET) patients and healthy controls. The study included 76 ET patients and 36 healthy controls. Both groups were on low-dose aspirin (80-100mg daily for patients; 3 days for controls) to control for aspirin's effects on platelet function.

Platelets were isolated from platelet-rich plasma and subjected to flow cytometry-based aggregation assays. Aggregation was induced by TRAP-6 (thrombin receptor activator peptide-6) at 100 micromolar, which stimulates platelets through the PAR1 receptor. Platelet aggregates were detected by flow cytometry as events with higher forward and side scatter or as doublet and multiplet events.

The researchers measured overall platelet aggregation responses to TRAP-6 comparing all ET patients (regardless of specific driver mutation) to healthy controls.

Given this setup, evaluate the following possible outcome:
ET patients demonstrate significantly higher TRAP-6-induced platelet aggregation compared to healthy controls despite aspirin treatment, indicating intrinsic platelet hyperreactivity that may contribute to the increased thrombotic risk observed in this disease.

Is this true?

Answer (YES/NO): NO